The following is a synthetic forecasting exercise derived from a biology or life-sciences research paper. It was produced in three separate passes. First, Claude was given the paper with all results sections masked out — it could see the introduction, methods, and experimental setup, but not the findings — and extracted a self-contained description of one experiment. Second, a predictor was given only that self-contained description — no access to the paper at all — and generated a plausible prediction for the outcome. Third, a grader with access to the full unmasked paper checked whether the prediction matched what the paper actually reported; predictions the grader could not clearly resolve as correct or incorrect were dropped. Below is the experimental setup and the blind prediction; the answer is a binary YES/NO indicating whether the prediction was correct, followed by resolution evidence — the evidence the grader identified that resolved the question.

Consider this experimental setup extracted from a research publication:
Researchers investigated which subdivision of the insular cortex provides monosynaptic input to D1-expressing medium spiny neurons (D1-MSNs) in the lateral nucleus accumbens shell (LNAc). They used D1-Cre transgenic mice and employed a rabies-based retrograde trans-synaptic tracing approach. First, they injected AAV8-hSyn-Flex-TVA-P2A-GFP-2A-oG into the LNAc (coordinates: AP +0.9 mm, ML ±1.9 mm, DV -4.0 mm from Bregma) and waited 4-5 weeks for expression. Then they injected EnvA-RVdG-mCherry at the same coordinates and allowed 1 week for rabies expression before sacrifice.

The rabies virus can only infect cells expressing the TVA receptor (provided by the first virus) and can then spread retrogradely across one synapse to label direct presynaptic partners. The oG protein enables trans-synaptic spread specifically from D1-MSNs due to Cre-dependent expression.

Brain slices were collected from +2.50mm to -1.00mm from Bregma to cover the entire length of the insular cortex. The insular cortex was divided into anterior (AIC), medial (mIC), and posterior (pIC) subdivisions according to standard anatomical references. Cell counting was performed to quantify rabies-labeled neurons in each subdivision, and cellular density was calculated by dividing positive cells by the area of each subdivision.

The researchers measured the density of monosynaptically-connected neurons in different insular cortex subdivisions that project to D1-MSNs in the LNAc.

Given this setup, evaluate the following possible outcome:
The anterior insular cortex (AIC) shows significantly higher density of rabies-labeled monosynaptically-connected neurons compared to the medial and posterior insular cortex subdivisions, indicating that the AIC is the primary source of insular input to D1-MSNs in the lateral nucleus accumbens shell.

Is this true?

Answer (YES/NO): YES